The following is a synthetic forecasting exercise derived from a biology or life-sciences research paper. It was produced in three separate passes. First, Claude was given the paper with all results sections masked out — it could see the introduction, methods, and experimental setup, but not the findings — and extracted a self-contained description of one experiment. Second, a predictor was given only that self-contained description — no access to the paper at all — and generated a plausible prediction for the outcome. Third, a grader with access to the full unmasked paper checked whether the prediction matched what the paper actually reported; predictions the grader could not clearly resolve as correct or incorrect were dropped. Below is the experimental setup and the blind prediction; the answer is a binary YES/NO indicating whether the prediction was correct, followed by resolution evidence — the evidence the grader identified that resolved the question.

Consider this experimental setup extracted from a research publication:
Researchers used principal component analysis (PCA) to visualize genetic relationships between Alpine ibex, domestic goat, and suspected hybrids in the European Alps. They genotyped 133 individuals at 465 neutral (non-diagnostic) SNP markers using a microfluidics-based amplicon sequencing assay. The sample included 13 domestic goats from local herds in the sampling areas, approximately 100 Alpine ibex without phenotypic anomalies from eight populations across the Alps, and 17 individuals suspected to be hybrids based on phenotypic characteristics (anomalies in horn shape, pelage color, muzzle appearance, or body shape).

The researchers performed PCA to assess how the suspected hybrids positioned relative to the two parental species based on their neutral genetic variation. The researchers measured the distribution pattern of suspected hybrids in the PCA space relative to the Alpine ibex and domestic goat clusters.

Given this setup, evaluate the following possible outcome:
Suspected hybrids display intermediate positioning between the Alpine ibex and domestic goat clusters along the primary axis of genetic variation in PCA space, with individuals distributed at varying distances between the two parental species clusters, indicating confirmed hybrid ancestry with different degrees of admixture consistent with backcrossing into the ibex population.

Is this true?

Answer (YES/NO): YES